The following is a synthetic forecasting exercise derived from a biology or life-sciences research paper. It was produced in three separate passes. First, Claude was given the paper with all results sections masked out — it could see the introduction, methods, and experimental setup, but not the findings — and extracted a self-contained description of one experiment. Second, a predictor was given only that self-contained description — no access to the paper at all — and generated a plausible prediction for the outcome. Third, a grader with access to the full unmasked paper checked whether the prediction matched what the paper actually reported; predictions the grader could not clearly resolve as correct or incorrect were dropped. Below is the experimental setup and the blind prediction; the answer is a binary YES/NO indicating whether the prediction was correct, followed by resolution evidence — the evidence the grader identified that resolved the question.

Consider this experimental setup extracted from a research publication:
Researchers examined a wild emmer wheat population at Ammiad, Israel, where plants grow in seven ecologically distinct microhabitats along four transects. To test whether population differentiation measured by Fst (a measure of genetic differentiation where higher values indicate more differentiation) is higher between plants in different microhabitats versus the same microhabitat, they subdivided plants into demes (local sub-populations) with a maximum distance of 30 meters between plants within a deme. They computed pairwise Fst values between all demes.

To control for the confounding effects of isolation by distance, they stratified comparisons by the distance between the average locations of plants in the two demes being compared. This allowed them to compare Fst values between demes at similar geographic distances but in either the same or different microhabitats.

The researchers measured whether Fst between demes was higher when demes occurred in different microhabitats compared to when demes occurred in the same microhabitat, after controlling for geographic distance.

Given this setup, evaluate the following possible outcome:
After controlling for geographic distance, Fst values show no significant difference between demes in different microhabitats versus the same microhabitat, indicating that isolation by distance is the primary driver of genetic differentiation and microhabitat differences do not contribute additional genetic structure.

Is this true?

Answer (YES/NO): NO